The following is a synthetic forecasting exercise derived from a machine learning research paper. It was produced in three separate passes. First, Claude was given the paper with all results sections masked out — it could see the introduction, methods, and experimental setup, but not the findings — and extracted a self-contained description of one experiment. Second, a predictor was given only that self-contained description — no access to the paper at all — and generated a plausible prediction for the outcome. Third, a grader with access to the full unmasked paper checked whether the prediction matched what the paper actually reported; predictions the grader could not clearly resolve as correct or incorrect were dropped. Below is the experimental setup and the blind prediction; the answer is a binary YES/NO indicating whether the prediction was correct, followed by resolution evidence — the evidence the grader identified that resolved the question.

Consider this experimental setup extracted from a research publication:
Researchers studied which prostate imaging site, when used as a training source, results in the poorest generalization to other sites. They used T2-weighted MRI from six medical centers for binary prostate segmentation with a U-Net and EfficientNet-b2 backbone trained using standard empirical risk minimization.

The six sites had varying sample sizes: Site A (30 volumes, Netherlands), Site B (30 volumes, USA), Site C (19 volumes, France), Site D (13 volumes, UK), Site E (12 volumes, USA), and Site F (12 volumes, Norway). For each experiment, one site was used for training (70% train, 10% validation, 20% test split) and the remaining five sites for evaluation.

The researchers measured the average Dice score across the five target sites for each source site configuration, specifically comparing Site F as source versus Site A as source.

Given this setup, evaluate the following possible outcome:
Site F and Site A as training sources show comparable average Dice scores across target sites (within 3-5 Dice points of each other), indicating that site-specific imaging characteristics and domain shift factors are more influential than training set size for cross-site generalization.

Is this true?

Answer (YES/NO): NO